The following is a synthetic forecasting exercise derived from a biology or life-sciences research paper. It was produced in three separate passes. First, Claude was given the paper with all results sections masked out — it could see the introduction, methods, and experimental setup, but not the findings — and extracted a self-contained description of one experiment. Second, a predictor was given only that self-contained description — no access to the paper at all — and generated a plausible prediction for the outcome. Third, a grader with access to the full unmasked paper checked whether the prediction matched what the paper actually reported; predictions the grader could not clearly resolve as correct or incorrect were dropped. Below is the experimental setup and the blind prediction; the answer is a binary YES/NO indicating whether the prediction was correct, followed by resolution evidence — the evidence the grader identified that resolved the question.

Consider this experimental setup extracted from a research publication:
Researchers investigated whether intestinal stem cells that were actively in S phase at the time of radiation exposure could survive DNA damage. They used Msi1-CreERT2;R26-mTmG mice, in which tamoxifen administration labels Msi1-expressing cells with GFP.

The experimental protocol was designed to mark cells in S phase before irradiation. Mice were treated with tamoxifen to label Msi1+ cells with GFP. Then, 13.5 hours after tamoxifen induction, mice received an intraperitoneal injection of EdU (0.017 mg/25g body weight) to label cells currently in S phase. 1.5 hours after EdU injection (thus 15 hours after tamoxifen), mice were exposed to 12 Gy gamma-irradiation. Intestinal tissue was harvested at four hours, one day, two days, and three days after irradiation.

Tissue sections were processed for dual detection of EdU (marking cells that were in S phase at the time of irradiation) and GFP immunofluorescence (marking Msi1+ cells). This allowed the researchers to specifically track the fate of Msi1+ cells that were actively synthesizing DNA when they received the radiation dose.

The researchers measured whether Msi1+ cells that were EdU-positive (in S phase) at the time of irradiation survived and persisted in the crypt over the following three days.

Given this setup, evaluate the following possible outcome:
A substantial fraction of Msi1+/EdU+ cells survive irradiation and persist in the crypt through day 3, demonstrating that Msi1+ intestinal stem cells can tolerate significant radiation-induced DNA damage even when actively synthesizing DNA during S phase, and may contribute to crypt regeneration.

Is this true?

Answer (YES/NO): YES